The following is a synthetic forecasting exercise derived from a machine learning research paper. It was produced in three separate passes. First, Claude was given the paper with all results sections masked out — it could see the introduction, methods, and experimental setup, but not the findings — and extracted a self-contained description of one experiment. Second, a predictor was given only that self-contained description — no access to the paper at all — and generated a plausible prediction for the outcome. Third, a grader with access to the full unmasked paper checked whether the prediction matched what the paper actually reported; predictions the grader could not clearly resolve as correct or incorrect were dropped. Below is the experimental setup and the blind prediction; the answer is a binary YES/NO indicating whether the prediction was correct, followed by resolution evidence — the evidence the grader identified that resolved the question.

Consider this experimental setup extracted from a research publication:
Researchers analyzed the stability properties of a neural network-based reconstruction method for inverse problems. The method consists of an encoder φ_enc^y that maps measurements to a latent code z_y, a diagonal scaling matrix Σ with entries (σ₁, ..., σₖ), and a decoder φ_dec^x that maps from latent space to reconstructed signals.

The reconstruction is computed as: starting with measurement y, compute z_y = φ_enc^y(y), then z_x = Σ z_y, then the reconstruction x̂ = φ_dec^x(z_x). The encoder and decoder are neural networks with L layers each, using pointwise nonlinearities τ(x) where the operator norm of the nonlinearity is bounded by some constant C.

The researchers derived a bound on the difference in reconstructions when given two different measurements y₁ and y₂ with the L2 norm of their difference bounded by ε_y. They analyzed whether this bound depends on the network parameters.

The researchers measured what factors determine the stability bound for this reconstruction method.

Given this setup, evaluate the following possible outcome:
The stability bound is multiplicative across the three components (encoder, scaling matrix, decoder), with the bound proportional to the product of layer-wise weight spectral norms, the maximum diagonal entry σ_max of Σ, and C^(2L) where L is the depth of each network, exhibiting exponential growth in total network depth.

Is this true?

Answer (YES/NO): YES